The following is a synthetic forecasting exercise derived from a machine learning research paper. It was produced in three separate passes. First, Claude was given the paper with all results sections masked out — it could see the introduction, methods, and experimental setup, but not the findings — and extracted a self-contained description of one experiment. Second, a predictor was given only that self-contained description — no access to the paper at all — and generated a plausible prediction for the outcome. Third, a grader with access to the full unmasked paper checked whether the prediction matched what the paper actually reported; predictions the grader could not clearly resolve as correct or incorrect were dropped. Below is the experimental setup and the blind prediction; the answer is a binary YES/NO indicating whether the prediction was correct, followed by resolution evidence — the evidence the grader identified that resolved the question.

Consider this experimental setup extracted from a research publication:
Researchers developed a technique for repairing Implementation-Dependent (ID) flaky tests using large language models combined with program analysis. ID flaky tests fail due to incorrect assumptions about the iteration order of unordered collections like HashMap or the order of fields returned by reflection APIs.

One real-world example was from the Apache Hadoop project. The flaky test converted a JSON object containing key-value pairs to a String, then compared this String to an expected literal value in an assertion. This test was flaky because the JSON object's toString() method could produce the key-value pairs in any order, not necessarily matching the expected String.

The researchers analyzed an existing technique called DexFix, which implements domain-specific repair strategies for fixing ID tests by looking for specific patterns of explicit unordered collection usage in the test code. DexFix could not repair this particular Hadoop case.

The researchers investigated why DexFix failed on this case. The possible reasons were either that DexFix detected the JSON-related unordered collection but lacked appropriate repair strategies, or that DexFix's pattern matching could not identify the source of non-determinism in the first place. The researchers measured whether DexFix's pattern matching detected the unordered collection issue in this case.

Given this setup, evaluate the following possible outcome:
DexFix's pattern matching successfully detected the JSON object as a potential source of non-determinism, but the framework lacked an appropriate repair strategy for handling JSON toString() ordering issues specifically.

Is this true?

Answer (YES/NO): NO